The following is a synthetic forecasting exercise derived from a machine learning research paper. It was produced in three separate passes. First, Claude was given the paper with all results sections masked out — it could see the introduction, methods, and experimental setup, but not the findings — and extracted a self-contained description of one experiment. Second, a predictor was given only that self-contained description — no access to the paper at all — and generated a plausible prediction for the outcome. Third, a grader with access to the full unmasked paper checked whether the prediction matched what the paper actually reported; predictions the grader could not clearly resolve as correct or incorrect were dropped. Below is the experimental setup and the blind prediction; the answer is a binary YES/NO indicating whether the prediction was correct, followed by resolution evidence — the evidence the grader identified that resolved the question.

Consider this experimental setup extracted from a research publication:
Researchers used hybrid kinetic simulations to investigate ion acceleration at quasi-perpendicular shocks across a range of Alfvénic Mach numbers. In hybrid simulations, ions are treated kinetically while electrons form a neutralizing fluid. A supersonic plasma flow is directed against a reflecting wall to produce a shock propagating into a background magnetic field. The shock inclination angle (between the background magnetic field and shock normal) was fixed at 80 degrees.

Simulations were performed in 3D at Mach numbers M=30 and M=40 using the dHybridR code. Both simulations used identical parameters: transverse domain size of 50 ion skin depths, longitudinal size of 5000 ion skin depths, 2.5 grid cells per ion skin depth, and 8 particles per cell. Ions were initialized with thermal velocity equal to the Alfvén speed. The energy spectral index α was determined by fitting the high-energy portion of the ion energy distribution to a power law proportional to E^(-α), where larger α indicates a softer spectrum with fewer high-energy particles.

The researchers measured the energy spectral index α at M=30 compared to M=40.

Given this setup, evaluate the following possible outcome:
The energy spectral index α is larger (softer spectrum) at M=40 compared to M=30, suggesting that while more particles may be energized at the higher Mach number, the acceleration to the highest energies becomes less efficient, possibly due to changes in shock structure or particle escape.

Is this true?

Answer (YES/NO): NO